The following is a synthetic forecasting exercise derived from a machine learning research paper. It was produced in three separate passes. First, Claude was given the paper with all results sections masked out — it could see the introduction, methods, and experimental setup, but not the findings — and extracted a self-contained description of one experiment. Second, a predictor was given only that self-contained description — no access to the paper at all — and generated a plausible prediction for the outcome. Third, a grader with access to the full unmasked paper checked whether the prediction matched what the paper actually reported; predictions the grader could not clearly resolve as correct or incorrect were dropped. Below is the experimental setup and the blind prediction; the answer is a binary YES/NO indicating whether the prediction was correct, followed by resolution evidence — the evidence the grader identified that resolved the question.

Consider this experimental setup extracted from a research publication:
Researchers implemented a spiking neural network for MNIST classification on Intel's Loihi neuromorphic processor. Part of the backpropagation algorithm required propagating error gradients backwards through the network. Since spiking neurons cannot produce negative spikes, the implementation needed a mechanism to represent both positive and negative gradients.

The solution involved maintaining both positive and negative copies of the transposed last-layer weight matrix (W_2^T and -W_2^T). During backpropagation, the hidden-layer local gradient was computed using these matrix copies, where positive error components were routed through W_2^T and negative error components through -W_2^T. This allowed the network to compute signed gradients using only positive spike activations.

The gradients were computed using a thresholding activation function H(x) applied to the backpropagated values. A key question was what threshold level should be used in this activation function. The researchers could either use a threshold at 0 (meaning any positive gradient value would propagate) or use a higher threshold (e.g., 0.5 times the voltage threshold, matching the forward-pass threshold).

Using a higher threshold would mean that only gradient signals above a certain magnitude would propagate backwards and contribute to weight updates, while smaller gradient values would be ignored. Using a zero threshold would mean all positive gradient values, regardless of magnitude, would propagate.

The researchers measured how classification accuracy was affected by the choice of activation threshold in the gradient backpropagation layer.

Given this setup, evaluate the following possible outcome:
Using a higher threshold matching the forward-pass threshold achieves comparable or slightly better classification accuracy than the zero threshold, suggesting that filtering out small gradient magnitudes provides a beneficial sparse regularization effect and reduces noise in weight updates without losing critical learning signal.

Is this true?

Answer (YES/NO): NO